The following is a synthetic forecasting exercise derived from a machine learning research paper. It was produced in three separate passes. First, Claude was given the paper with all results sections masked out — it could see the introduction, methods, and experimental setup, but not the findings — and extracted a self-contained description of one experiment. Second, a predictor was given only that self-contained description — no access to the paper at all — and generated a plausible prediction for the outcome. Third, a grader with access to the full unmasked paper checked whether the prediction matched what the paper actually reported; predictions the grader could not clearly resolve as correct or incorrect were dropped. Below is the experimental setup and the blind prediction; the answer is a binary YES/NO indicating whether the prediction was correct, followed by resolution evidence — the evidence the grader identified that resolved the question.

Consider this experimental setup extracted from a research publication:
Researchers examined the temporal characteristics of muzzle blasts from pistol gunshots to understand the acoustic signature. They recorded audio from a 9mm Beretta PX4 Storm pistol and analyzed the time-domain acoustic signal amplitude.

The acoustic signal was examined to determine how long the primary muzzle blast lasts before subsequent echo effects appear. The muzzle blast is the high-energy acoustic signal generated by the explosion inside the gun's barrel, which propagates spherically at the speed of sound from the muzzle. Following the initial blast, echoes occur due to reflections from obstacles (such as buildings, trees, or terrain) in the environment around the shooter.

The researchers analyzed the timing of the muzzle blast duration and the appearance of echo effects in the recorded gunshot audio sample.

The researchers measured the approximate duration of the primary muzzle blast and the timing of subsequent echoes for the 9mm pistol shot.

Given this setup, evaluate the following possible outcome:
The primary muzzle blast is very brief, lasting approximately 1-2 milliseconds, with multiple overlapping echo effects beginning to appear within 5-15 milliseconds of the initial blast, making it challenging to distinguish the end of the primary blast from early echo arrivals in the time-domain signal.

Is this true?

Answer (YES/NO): NO